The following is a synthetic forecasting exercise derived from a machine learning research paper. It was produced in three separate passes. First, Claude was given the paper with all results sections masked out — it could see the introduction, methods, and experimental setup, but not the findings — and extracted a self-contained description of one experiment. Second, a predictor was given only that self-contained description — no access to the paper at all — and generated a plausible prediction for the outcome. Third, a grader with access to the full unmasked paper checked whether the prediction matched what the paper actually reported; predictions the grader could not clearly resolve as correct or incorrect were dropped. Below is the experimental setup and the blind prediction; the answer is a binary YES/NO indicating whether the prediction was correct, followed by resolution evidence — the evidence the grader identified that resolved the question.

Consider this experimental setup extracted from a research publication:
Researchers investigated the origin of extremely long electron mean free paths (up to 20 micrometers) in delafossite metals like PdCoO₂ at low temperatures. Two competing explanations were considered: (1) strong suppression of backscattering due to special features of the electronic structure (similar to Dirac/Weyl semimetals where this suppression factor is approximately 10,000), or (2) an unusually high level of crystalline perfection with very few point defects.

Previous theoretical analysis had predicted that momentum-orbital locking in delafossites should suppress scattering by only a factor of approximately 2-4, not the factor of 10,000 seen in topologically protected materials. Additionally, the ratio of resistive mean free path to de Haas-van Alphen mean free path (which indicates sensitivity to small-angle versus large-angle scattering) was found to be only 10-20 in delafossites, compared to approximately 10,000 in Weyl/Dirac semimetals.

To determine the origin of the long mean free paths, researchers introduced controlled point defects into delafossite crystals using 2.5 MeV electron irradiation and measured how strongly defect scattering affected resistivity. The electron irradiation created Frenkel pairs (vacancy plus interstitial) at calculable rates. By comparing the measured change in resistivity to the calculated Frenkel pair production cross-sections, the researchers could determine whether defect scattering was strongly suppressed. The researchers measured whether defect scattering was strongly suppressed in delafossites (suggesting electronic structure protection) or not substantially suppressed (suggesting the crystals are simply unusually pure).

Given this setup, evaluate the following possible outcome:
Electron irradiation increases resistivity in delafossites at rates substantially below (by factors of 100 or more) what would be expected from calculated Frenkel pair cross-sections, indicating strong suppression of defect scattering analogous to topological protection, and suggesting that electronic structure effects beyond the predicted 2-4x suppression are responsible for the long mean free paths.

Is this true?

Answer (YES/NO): NO